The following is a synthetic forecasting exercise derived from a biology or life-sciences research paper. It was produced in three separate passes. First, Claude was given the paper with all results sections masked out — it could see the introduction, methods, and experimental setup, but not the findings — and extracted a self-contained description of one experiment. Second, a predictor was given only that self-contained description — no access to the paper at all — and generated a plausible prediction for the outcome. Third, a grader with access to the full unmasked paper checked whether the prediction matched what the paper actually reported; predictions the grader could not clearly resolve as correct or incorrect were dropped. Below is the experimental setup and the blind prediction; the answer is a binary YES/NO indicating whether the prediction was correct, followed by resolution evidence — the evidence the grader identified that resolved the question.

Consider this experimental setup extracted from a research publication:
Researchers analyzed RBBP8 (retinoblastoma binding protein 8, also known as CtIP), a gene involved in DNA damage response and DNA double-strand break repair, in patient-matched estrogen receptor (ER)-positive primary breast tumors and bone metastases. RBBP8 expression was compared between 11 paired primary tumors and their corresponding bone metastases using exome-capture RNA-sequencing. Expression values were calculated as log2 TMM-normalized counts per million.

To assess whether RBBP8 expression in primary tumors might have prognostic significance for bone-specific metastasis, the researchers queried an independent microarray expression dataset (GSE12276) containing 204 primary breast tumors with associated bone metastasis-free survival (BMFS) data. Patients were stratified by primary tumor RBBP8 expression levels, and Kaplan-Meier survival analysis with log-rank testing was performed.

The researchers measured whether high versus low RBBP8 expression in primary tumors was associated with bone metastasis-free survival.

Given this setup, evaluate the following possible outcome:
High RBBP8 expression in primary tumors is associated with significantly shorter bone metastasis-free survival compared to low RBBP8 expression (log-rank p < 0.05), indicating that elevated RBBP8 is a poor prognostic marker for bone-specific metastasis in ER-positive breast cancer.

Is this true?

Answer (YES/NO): NO